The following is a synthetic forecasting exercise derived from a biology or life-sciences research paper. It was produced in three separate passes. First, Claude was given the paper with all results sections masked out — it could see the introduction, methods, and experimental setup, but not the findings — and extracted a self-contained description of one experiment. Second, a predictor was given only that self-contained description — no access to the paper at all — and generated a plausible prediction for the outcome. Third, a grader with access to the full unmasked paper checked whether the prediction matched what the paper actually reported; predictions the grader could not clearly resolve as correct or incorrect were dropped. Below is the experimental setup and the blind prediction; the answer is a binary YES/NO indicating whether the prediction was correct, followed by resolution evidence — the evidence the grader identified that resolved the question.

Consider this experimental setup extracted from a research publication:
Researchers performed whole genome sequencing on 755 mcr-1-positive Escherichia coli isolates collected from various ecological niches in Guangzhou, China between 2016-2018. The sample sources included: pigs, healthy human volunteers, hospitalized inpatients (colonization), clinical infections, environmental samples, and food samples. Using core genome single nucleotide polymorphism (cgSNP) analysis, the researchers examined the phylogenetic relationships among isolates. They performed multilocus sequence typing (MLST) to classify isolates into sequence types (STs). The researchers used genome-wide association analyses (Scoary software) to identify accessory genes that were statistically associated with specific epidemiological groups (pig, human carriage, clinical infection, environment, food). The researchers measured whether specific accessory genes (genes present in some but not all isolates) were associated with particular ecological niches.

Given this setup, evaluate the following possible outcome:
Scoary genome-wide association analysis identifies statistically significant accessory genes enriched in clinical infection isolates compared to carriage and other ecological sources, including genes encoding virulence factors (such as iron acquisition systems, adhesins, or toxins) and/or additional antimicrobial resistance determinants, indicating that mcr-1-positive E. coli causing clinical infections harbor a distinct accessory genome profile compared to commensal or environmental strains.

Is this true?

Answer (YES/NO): YES